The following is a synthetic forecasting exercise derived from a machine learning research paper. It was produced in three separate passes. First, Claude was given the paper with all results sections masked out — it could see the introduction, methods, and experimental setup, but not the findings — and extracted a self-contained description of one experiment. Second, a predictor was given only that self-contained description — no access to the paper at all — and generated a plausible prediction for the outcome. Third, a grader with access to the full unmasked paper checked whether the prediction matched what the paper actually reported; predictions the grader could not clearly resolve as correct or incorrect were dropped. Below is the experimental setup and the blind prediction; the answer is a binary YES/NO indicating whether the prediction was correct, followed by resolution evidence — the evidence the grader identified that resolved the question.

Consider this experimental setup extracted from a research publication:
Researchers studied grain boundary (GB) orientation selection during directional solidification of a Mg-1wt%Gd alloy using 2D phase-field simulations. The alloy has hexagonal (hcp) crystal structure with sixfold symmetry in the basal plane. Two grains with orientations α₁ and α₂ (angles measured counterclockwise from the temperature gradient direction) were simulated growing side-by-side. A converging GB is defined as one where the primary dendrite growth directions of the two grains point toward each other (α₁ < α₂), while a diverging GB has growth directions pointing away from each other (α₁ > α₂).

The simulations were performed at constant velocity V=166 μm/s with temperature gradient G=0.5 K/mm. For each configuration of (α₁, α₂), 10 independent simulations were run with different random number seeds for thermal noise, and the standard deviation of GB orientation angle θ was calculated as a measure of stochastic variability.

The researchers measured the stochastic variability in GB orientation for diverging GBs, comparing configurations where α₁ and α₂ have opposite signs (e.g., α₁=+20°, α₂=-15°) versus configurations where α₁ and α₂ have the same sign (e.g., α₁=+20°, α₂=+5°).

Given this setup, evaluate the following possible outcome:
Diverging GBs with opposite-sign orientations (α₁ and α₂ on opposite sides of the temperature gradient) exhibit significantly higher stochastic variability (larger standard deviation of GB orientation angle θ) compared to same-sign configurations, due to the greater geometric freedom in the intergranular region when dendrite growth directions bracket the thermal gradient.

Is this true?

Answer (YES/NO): YES